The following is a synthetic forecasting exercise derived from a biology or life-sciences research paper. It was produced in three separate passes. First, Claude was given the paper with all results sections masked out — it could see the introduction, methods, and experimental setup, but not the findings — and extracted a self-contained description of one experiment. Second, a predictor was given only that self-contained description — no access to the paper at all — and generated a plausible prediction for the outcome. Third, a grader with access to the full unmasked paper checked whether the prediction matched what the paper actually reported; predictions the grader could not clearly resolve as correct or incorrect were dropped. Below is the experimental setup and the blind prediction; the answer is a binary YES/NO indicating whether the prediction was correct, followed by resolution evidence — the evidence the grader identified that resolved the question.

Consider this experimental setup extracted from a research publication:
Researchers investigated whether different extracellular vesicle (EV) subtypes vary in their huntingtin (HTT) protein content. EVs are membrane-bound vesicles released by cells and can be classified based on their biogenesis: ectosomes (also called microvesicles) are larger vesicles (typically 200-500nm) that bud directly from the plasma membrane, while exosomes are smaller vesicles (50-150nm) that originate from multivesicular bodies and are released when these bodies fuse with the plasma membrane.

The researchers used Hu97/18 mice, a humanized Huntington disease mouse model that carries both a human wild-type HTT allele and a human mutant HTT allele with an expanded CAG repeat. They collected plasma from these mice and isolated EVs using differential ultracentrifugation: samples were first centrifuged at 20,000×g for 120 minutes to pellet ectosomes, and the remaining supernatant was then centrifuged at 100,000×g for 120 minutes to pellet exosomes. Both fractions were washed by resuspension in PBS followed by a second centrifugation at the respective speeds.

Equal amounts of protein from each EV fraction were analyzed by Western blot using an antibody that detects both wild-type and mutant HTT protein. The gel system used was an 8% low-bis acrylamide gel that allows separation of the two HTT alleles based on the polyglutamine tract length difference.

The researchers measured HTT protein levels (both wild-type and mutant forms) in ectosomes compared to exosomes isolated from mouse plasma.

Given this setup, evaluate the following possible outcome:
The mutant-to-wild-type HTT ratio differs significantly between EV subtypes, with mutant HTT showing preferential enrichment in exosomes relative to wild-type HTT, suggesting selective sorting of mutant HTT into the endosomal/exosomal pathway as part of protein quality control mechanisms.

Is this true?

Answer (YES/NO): NO